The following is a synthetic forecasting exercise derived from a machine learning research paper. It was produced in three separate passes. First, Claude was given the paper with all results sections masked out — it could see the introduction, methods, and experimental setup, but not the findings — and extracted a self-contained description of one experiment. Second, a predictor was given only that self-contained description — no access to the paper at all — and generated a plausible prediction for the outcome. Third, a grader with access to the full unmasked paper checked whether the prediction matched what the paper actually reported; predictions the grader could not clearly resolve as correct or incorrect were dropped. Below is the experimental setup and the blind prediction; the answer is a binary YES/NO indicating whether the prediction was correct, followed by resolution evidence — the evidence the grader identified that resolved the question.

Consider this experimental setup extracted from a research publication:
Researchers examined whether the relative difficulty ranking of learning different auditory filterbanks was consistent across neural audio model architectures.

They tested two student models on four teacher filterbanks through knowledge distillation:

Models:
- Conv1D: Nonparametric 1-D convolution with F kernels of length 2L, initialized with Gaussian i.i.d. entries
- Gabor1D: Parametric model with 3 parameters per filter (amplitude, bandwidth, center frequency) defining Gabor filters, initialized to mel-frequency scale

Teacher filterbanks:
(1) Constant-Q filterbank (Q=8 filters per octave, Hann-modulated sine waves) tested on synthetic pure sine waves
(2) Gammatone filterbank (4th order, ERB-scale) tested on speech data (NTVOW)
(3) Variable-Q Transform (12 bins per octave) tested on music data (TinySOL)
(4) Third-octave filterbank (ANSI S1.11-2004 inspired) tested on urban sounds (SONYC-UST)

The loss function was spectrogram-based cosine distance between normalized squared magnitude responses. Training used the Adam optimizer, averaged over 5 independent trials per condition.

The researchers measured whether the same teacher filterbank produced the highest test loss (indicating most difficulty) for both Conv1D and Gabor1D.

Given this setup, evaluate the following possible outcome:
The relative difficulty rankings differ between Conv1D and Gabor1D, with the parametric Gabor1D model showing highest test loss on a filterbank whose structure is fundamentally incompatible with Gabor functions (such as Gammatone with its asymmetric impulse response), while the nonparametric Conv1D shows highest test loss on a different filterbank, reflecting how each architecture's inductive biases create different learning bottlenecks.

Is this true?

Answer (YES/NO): NO